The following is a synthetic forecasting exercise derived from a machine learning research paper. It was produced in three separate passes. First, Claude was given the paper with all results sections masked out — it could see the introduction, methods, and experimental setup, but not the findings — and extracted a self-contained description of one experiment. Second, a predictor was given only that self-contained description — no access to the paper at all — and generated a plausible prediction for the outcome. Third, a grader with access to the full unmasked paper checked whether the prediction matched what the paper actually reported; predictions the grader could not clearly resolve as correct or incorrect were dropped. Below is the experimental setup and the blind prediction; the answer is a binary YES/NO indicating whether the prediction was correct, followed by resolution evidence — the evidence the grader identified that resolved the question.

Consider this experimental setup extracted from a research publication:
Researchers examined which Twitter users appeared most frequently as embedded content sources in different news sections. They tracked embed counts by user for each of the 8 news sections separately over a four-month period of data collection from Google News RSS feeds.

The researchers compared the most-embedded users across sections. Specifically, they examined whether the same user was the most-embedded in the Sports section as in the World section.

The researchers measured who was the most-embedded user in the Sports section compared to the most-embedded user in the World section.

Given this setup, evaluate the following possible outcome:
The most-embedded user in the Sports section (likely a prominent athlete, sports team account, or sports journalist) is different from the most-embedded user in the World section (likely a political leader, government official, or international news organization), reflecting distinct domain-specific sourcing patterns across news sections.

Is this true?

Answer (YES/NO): YES